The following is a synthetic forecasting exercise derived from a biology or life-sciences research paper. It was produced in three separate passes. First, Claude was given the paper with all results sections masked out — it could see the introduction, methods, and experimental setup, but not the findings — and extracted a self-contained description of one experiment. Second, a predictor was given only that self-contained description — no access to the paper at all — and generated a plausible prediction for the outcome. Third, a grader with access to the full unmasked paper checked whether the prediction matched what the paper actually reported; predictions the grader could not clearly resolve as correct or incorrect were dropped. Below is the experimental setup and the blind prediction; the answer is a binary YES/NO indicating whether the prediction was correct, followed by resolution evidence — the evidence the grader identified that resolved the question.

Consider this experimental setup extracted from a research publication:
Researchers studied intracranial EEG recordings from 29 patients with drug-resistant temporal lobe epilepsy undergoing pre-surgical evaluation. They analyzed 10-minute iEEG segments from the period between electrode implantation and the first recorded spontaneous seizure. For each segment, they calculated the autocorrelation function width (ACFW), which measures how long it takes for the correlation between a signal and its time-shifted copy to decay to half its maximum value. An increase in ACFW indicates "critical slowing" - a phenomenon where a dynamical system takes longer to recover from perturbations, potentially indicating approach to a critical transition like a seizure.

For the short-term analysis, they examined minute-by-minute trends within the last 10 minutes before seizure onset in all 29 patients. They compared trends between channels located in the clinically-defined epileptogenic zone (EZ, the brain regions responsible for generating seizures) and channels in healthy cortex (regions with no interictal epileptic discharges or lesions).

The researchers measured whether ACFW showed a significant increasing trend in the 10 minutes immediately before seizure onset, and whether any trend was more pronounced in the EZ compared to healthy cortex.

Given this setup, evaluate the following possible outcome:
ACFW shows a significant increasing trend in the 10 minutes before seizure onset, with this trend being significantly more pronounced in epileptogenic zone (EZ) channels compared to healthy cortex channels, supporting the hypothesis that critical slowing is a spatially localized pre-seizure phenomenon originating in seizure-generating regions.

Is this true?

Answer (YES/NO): NO